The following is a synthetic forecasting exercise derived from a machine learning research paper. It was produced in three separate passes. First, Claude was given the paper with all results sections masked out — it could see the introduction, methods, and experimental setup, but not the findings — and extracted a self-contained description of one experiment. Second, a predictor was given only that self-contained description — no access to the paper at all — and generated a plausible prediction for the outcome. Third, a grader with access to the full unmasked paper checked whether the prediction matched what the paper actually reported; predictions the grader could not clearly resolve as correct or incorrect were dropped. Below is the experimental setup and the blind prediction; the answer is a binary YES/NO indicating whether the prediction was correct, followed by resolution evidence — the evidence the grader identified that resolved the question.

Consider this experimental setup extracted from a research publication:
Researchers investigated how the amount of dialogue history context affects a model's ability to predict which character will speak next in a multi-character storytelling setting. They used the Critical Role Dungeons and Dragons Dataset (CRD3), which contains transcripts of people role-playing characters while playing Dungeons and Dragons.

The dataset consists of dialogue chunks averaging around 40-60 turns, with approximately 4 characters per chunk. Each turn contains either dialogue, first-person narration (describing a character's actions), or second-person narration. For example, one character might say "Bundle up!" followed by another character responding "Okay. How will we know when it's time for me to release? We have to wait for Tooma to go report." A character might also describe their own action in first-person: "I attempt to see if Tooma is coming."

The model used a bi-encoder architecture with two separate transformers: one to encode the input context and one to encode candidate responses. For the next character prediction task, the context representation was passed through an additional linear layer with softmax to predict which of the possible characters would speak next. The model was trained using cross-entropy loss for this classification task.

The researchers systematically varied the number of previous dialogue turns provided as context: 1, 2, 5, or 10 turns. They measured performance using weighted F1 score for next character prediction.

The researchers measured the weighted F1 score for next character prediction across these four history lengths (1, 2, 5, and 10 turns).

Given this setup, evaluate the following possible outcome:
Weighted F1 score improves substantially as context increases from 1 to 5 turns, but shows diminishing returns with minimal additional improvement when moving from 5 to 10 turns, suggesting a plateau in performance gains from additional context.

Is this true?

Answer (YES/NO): YES